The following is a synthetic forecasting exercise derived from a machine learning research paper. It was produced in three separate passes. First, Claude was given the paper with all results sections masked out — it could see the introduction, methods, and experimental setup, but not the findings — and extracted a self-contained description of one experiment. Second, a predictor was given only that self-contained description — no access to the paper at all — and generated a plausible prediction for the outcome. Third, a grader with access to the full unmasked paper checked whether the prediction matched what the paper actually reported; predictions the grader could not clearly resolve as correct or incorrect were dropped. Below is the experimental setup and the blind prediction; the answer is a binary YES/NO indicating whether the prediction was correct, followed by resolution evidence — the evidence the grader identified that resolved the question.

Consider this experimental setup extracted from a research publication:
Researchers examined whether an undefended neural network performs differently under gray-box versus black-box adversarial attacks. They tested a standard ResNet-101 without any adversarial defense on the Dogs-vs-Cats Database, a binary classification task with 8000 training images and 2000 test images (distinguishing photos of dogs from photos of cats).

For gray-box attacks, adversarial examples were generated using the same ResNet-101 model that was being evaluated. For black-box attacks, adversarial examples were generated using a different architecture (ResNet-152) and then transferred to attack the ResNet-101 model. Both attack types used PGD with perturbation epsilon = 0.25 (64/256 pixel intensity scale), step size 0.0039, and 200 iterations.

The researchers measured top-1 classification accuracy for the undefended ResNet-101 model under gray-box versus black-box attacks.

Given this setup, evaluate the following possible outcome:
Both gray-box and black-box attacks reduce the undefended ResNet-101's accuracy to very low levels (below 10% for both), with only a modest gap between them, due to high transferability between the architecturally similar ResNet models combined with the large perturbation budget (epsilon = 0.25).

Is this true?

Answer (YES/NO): NO